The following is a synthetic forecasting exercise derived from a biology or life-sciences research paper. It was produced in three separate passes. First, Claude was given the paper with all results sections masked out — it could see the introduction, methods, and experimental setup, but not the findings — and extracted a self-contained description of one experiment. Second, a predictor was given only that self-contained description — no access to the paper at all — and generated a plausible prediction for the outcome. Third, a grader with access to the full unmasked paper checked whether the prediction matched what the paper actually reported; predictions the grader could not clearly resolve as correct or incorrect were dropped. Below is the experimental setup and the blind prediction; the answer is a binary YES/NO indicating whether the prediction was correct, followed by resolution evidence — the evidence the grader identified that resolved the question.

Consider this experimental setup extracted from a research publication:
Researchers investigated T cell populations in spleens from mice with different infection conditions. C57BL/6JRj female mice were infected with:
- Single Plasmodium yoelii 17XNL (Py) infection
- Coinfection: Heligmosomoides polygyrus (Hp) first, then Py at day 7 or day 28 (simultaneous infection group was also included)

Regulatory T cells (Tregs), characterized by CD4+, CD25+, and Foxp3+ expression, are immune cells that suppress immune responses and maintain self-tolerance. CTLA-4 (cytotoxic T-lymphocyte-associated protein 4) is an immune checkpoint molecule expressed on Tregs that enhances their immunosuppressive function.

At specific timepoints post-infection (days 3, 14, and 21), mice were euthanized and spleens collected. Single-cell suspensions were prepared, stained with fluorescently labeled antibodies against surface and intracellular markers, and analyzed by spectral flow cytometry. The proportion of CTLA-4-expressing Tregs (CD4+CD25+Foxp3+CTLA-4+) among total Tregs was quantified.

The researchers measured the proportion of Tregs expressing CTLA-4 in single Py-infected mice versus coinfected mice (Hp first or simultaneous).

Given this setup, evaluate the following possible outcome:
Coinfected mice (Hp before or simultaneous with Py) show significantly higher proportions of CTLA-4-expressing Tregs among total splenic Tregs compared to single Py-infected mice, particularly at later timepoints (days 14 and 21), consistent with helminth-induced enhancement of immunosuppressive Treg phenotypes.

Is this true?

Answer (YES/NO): YES